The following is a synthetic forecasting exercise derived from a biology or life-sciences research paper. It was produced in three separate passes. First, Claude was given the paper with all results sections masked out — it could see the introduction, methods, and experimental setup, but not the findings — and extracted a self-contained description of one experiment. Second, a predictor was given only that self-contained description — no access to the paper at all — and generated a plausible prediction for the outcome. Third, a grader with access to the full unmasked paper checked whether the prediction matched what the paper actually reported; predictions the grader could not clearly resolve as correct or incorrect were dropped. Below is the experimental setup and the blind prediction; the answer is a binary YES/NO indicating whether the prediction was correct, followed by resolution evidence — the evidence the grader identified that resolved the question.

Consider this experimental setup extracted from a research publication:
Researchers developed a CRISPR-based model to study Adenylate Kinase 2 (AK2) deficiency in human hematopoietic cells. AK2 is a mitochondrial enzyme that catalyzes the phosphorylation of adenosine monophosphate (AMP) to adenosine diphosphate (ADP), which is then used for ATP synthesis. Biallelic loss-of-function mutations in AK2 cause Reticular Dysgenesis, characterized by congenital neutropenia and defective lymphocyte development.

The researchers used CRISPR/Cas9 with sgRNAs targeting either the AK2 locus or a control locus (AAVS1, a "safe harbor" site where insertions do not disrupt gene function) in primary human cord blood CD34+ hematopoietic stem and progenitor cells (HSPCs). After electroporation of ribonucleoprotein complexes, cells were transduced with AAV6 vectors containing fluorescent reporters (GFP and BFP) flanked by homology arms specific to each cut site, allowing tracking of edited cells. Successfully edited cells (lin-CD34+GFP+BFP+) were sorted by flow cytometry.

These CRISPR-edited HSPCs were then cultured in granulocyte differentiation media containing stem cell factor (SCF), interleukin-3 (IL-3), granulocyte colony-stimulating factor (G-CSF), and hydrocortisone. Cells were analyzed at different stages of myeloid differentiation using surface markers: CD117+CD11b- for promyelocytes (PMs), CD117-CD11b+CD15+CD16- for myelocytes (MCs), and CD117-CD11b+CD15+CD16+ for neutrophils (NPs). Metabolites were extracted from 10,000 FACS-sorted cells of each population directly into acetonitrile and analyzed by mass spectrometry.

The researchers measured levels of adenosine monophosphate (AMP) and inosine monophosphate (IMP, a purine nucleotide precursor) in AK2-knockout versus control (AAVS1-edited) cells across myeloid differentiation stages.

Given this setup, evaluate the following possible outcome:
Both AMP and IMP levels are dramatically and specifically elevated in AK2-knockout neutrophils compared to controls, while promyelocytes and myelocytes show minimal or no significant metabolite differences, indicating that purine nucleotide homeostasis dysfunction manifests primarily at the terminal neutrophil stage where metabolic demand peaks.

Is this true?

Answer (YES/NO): NO